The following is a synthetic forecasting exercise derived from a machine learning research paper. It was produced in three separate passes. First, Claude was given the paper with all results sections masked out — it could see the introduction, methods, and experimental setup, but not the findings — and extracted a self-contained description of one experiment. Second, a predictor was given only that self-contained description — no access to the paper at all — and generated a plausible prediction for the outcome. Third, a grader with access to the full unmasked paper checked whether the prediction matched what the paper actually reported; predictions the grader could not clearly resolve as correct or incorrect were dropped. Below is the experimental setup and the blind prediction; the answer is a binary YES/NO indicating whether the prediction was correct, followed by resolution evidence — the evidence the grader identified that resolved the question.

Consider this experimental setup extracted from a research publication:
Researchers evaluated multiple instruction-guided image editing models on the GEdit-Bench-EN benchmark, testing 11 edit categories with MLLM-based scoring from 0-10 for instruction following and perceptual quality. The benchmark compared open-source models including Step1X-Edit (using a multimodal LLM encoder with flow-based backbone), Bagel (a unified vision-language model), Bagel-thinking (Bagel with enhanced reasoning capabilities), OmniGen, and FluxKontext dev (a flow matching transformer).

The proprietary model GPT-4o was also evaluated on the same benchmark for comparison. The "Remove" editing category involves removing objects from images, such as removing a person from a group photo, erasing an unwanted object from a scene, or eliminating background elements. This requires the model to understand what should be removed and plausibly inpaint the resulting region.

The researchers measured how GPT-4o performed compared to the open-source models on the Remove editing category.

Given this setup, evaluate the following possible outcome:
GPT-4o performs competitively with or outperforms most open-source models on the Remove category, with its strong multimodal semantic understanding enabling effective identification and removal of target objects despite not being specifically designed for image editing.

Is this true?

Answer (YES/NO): YES